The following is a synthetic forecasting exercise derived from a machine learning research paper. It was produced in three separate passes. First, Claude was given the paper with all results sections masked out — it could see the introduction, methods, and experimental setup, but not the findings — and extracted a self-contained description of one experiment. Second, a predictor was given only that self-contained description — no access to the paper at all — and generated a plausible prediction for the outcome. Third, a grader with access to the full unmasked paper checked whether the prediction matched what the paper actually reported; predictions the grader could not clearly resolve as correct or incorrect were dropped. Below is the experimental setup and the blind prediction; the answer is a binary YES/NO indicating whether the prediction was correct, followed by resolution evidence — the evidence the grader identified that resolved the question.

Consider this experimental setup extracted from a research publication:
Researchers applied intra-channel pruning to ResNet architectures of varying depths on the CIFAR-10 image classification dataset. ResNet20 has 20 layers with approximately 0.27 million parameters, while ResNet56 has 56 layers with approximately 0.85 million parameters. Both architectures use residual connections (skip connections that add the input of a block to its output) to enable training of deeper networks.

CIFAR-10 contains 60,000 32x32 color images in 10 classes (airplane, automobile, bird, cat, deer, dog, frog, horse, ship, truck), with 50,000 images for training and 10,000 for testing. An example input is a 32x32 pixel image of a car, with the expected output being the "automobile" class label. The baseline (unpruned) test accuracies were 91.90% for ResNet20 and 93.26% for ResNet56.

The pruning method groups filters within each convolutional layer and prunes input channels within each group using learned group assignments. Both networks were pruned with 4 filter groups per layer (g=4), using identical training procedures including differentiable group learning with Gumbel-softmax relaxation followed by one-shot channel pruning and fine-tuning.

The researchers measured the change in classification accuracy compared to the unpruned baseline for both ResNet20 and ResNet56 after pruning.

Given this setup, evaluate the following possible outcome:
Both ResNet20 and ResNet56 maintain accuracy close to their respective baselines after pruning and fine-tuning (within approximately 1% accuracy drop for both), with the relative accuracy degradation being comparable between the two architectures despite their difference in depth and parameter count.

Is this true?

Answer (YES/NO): NO